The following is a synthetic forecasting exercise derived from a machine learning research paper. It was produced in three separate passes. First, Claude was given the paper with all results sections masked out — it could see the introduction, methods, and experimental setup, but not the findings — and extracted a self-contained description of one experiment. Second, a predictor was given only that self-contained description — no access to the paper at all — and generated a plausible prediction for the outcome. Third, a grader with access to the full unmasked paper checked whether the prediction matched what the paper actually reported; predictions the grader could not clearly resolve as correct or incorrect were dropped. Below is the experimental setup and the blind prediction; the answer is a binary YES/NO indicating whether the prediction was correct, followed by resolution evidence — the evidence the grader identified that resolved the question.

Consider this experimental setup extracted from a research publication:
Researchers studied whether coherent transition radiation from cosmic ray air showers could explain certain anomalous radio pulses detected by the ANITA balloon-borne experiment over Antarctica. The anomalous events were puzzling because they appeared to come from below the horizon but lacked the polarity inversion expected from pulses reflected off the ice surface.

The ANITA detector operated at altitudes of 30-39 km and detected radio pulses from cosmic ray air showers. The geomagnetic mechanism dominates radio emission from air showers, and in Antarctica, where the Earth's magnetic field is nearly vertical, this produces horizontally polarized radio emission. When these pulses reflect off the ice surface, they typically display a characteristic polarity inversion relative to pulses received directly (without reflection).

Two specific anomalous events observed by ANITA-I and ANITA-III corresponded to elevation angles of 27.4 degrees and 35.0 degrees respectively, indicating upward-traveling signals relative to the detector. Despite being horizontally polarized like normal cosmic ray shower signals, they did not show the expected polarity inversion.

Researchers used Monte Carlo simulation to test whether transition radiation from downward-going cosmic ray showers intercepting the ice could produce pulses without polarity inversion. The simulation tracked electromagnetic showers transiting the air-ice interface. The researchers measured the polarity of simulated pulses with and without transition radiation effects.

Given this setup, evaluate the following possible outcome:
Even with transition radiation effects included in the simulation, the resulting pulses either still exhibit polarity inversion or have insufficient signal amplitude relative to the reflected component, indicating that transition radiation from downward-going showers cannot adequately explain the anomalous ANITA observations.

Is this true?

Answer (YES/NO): YES